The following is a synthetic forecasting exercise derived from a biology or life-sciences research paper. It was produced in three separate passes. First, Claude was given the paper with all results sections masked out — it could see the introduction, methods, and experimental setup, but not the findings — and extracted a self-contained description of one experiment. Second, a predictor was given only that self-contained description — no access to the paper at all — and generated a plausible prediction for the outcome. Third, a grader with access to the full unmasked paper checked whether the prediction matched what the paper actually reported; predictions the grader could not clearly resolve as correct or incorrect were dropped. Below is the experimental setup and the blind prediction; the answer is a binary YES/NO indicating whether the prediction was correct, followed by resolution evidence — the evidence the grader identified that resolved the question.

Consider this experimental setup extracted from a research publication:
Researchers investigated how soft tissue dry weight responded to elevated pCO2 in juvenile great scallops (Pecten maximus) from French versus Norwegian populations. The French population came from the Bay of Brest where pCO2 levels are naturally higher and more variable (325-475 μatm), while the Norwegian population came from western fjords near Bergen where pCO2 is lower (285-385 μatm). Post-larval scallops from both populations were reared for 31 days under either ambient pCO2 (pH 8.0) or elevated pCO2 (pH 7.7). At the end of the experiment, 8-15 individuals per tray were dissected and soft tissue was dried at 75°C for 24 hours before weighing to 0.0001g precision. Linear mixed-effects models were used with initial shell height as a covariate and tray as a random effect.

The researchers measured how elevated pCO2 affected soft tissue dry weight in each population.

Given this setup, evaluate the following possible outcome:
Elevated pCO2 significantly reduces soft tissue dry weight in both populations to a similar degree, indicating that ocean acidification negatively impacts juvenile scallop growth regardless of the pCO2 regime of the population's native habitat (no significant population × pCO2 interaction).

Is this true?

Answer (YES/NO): NO